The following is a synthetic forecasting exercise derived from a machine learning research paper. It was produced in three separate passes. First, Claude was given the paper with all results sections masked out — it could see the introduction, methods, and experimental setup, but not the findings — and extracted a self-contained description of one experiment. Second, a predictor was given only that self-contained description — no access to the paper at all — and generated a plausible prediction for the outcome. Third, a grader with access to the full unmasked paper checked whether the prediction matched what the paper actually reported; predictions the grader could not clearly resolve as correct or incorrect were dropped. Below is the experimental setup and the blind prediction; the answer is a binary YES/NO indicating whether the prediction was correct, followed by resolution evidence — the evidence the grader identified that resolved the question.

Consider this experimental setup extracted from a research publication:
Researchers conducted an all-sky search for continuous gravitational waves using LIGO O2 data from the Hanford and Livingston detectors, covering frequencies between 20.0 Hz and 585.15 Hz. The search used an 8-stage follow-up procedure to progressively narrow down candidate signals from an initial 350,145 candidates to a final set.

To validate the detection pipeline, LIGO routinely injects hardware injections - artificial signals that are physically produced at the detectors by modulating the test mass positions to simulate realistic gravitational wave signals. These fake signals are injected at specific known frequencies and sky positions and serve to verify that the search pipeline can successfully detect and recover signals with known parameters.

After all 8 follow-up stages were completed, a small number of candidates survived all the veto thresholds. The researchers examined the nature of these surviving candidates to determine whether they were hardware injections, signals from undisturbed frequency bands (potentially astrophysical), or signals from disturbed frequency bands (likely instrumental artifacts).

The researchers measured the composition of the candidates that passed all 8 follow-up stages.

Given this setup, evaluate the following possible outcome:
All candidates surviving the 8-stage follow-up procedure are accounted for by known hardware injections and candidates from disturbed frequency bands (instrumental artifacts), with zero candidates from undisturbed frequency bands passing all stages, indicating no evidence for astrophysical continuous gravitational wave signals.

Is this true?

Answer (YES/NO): NO